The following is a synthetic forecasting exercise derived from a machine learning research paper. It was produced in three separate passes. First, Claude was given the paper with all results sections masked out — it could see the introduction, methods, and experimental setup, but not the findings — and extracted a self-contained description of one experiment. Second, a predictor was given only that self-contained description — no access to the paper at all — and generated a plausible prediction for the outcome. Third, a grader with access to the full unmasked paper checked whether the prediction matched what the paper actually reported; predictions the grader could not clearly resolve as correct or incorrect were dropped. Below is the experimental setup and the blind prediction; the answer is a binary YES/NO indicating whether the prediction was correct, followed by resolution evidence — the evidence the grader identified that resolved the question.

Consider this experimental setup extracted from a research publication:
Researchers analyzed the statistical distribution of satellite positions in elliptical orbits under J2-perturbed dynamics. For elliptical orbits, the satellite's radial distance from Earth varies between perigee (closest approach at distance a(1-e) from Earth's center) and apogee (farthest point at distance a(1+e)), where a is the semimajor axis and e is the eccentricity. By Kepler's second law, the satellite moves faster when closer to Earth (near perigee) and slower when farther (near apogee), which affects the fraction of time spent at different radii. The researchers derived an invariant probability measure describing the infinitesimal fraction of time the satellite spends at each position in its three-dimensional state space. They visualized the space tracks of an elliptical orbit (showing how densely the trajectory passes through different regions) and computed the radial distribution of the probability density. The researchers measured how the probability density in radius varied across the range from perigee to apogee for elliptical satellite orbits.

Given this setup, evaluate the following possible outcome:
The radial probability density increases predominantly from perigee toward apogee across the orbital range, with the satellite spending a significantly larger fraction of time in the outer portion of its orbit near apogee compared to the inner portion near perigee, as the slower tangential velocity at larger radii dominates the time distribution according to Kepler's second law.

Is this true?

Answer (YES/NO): NO